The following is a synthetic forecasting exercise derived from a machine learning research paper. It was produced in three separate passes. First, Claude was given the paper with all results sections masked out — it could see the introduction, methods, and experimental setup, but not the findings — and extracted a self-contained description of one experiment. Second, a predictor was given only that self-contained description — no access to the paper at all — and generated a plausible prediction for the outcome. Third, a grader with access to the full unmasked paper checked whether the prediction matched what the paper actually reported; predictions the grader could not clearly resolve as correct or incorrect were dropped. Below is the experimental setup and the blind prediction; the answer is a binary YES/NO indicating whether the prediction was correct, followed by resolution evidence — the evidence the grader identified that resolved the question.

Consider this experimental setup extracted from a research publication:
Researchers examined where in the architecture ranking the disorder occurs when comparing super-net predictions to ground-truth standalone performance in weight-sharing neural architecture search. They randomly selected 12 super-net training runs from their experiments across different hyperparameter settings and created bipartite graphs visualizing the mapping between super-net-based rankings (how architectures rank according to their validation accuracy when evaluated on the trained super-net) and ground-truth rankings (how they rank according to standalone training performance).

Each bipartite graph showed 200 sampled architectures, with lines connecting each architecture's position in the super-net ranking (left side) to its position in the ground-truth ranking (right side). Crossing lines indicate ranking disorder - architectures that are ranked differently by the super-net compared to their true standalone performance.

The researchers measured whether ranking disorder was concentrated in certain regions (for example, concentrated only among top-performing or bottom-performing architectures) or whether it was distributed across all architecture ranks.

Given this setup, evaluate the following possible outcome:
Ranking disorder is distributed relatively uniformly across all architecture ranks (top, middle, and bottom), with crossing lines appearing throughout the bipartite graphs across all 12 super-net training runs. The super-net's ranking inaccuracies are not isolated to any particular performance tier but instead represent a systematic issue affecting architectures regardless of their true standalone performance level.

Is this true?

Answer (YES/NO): YES